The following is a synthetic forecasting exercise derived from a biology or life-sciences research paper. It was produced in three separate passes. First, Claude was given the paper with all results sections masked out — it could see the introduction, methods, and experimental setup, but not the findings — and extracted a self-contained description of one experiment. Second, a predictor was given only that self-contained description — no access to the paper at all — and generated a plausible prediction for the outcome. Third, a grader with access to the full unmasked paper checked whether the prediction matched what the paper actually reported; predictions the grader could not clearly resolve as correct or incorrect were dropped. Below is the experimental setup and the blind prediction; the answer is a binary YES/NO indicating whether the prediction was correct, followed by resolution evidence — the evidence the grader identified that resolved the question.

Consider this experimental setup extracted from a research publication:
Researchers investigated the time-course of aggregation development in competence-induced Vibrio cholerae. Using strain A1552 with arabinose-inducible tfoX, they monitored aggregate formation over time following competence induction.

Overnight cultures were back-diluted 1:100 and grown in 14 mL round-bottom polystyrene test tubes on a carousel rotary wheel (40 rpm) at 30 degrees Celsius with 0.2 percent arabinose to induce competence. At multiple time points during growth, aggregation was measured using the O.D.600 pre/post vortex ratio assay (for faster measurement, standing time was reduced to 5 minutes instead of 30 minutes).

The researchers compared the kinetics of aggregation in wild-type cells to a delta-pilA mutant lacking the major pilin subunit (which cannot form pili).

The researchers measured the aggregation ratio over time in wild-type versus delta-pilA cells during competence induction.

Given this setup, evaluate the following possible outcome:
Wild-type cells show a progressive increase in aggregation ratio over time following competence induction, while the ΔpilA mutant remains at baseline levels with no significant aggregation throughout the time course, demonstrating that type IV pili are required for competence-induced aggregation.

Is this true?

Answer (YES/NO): NO